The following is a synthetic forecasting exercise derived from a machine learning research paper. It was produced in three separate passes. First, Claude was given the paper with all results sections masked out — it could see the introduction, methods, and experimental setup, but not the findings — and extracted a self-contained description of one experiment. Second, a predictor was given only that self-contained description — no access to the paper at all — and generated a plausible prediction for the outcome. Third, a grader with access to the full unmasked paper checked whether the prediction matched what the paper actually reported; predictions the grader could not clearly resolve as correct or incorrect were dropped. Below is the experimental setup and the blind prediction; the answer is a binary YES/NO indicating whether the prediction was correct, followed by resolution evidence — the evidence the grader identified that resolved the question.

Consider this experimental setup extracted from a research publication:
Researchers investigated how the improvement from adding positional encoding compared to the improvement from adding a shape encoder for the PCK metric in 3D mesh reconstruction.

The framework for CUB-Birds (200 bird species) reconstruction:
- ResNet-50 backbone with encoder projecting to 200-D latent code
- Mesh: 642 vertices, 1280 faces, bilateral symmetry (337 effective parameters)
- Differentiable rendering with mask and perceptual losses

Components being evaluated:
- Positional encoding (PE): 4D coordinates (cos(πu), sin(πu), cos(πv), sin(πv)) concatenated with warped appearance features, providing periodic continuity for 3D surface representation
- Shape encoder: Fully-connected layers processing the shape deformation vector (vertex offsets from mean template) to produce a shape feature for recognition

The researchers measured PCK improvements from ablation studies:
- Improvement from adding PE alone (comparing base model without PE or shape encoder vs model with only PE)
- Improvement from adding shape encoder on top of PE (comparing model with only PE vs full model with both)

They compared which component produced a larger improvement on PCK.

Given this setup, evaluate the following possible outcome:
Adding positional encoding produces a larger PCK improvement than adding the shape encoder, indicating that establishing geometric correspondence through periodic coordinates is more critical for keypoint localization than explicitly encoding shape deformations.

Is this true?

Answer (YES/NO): YES